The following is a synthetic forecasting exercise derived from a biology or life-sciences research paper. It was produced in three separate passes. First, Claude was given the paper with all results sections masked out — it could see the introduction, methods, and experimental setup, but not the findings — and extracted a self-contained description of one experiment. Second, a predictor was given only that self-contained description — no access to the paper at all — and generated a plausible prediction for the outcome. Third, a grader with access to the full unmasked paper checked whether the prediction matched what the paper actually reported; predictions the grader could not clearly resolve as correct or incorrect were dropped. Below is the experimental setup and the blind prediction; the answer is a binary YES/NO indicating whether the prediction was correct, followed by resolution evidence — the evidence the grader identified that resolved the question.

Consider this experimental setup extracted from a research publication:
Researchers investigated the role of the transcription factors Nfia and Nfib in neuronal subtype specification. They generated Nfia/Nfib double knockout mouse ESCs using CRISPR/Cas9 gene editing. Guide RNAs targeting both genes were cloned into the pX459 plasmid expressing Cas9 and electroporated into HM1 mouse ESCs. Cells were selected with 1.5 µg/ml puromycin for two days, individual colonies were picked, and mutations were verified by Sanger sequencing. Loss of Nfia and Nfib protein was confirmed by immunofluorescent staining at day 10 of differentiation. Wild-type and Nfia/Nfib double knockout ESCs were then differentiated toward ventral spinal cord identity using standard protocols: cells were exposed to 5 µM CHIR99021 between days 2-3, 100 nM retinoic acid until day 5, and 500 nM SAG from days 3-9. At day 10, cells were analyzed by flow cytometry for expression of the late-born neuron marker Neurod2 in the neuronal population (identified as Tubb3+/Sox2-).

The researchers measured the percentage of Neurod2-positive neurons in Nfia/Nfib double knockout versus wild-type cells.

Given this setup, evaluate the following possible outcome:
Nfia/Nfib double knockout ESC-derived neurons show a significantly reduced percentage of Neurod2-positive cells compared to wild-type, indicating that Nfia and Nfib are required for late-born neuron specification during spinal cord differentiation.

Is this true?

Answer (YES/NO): YES